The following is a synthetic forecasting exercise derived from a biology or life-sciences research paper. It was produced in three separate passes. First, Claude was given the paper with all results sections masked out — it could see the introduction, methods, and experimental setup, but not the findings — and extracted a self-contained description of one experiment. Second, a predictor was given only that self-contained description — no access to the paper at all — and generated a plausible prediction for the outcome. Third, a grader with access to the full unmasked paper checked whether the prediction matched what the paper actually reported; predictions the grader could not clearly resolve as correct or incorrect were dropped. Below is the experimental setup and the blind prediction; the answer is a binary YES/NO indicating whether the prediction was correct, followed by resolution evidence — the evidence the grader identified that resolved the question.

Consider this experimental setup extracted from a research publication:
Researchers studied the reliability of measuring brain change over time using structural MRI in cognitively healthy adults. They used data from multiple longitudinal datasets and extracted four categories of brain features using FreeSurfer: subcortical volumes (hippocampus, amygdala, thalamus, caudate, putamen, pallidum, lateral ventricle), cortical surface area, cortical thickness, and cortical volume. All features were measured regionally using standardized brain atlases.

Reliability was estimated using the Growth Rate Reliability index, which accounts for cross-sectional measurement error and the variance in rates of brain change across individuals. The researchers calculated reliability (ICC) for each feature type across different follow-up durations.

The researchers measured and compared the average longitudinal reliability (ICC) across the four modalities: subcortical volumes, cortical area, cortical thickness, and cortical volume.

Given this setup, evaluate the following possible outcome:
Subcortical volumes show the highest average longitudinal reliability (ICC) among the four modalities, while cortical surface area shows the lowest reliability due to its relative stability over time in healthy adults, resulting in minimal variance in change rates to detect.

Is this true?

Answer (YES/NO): NO